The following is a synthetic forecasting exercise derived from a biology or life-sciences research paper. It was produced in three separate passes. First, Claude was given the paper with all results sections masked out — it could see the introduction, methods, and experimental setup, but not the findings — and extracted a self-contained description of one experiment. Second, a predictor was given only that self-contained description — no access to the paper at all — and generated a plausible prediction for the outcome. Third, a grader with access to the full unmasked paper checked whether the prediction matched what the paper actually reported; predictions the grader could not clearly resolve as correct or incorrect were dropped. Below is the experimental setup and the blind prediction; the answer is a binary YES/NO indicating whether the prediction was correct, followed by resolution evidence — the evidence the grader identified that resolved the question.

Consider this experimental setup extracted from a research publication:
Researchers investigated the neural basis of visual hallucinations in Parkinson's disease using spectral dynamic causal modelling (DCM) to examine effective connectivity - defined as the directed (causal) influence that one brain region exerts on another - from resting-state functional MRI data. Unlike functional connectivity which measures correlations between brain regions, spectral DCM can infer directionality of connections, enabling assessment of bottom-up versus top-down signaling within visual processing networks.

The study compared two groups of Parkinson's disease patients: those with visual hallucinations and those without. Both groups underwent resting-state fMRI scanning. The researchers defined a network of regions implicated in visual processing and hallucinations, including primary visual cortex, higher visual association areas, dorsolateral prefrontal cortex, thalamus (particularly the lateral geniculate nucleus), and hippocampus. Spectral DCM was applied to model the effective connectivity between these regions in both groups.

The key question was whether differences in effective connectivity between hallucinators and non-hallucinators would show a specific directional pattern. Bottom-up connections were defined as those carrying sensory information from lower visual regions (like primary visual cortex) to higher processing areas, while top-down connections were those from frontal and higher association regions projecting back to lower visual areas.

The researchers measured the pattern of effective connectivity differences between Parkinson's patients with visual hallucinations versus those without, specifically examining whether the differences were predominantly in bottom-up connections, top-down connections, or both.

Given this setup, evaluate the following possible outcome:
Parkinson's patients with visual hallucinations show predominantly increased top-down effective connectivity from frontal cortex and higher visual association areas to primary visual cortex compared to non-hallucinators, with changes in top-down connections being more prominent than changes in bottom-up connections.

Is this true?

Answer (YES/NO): NO